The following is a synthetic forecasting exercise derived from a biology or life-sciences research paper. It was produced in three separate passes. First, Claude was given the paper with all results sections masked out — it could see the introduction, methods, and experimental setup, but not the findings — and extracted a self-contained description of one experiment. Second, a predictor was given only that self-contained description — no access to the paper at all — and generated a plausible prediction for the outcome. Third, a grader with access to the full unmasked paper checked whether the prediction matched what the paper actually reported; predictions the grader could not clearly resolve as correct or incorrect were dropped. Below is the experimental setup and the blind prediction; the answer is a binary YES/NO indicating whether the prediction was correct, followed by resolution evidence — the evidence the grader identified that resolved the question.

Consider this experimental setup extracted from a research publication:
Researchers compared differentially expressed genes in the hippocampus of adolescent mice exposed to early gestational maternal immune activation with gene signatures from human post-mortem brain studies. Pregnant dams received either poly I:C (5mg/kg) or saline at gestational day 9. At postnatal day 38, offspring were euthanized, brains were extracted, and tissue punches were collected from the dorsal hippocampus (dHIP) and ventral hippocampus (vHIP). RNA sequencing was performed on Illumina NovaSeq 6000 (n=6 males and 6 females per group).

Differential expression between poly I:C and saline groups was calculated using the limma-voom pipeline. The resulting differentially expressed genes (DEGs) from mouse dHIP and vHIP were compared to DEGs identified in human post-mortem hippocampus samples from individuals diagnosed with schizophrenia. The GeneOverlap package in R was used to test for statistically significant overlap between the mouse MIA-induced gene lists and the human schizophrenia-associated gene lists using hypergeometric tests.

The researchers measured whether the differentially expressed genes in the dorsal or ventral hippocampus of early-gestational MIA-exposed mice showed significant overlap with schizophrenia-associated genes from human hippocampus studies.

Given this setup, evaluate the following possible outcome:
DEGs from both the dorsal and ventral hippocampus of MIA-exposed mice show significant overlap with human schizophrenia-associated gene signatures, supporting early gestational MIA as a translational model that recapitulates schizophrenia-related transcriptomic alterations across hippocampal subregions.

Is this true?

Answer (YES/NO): NO